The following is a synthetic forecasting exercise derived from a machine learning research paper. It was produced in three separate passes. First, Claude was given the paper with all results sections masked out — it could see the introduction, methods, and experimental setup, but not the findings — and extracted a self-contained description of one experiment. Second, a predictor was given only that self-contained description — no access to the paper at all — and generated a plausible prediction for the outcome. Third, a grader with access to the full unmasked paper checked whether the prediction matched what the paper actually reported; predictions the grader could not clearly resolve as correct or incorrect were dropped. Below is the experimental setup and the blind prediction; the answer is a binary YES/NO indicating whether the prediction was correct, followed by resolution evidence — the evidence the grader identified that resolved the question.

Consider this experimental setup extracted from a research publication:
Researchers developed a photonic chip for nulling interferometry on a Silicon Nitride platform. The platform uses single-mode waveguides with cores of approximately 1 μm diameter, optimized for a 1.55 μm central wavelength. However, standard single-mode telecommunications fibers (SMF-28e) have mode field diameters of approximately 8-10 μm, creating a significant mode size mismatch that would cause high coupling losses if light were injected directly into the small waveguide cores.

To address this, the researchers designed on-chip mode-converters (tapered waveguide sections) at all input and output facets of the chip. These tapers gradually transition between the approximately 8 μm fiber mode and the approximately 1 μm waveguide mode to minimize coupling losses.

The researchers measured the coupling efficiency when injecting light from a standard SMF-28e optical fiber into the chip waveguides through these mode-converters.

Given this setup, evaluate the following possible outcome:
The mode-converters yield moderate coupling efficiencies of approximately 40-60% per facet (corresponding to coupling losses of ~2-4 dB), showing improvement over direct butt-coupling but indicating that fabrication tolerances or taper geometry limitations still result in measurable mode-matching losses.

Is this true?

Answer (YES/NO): YES